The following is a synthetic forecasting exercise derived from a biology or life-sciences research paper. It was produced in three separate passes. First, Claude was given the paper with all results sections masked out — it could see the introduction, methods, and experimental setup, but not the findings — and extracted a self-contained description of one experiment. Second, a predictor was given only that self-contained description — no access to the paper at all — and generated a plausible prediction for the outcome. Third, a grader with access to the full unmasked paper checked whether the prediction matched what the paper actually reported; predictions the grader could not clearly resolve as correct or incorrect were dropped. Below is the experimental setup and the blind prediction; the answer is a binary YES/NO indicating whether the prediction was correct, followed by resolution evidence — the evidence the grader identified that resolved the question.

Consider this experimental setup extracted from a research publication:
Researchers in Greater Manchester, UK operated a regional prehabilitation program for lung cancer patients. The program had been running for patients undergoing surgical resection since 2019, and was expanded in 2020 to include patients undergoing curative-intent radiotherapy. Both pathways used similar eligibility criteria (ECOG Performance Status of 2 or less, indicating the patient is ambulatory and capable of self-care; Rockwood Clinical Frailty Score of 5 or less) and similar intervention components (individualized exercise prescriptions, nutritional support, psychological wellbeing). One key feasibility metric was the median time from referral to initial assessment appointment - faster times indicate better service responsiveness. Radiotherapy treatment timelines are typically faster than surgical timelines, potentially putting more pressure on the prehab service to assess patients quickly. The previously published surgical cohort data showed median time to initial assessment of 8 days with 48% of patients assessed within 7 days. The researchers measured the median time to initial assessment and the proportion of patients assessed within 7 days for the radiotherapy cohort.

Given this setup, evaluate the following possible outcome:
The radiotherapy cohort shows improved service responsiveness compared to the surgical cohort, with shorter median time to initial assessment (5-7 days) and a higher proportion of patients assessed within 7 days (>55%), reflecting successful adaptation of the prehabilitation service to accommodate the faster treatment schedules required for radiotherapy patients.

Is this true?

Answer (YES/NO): NO